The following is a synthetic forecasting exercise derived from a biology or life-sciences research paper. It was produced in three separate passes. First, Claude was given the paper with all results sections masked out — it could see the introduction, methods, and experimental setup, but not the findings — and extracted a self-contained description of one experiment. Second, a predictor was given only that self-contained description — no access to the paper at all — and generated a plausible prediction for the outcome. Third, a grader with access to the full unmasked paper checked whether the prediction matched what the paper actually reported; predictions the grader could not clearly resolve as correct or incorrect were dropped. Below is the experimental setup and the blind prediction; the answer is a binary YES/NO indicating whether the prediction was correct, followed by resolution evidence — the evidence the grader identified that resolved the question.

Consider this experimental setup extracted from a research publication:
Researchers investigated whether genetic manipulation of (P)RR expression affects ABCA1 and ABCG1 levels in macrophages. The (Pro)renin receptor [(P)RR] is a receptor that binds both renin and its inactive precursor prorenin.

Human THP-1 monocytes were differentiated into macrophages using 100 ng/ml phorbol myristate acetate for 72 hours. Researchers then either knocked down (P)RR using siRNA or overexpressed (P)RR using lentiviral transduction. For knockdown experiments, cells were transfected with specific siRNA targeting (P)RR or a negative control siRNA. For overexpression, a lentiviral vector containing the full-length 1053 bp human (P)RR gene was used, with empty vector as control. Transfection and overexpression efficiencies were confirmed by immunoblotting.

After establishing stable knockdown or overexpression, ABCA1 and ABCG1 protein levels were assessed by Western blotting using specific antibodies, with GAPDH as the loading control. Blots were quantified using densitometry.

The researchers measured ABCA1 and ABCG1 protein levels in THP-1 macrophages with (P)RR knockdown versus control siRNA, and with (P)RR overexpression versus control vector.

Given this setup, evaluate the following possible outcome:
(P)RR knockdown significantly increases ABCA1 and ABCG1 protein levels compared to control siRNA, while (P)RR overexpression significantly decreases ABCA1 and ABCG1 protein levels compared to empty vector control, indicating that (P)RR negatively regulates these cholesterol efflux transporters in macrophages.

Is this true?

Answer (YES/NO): YES